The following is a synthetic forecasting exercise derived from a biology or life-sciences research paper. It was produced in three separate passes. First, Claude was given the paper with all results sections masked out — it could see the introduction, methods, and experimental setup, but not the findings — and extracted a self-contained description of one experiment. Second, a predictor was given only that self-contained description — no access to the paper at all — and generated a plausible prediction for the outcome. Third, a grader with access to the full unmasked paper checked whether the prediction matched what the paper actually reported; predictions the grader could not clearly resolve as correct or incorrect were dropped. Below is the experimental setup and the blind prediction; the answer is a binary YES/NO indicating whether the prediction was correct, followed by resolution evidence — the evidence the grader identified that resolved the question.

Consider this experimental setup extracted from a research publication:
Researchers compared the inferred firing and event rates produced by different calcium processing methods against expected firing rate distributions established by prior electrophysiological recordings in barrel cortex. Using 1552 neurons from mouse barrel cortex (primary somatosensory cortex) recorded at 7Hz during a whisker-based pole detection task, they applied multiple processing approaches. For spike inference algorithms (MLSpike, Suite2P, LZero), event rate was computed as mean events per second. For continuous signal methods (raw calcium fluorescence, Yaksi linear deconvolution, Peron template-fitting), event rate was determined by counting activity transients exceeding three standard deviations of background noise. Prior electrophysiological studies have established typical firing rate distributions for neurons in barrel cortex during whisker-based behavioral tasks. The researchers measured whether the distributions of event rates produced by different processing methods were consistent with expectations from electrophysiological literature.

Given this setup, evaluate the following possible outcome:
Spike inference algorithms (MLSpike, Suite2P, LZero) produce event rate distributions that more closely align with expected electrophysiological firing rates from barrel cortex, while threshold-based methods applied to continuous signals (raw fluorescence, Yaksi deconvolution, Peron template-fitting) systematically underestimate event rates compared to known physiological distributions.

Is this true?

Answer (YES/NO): NO